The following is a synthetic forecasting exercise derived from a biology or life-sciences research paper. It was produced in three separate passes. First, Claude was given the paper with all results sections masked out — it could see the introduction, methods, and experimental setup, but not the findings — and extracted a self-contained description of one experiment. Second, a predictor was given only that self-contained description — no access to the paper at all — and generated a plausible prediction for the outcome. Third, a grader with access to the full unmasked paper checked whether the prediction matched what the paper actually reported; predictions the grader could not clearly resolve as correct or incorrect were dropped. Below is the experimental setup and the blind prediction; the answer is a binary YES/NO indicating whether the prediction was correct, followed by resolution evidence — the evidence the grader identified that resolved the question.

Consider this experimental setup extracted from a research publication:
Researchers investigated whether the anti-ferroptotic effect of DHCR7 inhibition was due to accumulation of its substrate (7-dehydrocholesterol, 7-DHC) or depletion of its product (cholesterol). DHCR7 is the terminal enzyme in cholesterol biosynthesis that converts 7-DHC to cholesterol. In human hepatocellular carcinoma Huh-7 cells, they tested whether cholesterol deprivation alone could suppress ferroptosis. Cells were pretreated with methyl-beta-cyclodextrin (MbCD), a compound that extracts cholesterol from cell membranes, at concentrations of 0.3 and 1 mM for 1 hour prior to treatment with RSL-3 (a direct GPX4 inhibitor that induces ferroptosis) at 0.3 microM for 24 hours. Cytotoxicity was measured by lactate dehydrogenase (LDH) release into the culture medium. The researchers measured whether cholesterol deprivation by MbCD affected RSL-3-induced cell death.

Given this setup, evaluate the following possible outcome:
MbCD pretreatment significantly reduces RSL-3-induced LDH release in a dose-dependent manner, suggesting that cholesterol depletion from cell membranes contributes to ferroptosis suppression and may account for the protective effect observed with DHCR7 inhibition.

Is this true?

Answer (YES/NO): NO